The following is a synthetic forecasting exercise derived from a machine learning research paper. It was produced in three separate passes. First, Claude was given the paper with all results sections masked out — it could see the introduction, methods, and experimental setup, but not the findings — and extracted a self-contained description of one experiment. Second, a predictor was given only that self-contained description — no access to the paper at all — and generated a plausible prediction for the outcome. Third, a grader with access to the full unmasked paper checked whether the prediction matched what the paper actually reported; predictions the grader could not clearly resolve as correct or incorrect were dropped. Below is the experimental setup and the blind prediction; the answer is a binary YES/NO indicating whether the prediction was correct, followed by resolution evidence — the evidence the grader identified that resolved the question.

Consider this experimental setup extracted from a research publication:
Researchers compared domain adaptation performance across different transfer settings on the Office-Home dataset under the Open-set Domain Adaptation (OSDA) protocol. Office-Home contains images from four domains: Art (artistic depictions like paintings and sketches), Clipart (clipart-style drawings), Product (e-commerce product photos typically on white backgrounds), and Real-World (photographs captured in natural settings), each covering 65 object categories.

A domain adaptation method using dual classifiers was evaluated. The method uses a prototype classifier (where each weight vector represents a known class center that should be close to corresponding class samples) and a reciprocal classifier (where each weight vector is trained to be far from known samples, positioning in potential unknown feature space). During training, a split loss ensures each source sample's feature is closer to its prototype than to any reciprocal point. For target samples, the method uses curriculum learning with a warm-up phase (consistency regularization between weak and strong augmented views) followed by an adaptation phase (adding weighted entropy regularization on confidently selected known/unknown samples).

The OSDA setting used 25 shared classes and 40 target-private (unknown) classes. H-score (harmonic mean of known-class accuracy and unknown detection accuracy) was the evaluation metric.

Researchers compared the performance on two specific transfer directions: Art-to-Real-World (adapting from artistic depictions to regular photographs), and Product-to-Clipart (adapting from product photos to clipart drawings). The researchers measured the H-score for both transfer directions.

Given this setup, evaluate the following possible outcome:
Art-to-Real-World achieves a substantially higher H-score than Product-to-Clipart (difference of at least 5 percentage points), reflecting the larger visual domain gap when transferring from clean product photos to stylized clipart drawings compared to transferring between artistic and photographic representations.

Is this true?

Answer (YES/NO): YES